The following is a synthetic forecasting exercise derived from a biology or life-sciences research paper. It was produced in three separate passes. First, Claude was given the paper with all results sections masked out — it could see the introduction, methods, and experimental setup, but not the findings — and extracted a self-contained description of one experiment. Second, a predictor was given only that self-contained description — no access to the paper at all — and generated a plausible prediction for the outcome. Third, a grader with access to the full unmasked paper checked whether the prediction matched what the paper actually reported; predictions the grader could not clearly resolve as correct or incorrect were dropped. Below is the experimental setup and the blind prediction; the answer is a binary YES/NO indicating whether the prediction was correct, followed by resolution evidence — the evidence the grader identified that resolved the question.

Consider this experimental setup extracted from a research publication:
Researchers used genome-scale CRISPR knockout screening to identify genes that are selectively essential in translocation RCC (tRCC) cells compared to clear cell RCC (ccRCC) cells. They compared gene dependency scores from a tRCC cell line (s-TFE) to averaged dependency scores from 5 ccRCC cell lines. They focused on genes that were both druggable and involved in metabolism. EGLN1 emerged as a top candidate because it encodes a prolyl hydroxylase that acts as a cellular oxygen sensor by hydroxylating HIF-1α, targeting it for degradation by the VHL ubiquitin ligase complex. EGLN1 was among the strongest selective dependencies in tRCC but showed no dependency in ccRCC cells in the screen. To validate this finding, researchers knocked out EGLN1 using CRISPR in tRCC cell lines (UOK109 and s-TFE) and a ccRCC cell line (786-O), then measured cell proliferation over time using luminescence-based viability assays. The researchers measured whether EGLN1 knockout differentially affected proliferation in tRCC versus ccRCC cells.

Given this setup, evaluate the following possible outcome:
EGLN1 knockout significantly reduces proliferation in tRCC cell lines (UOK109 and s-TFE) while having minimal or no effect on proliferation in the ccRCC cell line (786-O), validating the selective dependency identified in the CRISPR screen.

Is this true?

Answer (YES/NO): YES